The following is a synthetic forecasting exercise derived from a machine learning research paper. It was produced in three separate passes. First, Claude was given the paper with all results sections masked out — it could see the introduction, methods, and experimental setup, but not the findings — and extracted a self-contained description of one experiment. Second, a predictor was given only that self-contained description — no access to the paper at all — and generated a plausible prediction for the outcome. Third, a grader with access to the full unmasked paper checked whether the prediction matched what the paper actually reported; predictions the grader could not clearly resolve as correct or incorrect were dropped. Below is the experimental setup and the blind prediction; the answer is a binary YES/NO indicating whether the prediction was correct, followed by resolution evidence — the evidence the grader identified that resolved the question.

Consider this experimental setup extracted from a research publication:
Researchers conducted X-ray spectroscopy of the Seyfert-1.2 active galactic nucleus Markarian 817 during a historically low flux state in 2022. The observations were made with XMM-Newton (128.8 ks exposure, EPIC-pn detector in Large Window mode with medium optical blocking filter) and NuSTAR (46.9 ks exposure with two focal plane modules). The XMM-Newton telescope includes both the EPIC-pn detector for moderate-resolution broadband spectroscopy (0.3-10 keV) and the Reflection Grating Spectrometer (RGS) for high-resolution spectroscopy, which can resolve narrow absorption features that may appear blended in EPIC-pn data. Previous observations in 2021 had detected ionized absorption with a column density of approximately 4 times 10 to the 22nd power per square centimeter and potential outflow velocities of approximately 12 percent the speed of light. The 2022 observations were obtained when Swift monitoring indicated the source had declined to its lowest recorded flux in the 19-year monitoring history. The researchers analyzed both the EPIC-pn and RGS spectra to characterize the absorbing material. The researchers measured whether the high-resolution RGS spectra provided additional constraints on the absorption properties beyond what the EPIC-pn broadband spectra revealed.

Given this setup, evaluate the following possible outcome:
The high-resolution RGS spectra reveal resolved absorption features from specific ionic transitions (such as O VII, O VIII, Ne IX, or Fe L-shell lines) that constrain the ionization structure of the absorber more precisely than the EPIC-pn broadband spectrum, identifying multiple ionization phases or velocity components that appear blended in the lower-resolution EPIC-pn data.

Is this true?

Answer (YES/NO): NO